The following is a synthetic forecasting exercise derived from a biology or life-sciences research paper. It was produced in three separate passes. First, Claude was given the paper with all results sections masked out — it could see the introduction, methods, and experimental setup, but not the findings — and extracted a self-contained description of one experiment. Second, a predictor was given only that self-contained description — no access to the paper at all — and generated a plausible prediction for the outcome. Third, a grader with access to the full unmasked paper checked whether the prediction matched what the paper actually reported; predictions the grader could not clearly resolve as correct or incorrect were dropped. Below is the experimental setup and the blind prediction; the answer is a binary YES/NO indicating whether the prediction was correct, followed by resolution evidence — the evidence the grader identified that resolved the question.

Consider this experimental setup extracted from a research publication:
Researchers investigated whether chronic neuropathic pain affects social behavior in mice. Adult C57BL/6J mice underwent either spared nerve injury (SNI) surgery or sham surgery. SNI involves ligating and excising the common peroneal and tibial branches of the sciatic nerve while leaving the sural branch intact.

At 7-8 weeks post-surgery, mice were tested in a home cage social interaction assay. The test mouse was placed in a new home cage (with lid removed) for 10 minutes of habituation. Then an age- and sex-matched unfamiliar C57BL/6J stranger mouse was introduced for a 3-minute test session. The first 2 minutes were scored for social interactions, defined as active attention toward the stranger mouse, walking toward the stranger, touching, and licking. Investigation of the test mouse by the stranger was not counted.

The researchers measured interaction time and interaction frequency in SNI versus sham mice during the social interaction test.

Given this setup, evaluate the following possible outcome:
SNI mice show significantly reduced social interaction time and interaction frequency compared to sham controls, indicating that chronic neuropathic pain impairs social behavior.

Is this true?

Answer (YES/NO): NO